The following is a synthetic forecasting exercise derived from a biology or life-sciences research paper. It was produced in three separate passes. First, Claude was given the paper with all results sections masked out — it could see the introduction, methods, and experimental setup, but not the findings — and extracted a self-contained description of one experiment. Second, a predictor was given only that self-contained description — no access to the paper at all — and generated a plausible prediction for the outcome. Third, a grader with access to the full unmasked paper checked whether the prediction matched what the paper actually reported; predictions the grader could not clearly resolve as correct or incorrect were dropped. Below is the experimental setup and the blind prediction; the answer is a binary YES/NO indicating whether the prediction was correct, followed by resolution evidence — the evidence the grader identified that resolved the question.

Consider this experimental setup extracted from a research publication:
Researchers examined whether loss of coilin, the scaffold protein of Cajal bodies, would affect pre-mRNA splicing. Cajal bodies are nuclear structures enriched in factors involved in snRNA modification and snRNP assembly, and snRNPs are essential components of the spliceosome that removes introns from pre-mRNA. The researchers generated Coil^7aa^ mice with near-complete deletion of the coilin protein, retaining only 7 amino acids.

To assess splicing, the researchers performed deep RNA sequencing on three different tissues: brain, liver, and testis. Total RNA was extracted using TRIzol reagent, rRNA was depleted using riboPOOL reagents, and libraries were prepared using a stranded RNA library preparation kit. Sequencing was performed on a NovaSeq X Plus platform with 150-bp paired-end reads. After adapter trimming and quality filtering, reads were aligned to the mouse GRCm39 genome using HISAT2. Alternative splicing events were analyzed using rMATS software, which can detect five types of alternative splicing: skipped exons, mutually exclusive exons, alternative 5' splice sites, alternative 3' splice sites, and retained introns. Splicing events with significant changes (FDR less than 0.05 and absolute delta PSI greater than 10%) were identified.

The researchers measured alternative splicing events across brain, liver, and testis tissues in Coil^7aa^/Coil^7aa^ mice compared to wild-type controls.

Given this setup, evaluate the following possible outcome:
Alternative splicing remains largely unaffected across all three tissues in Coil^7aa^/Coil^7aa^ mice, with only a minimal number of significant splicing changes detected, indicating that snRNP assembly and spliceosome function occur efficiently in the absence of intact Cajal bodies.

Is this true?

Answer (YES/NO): NO